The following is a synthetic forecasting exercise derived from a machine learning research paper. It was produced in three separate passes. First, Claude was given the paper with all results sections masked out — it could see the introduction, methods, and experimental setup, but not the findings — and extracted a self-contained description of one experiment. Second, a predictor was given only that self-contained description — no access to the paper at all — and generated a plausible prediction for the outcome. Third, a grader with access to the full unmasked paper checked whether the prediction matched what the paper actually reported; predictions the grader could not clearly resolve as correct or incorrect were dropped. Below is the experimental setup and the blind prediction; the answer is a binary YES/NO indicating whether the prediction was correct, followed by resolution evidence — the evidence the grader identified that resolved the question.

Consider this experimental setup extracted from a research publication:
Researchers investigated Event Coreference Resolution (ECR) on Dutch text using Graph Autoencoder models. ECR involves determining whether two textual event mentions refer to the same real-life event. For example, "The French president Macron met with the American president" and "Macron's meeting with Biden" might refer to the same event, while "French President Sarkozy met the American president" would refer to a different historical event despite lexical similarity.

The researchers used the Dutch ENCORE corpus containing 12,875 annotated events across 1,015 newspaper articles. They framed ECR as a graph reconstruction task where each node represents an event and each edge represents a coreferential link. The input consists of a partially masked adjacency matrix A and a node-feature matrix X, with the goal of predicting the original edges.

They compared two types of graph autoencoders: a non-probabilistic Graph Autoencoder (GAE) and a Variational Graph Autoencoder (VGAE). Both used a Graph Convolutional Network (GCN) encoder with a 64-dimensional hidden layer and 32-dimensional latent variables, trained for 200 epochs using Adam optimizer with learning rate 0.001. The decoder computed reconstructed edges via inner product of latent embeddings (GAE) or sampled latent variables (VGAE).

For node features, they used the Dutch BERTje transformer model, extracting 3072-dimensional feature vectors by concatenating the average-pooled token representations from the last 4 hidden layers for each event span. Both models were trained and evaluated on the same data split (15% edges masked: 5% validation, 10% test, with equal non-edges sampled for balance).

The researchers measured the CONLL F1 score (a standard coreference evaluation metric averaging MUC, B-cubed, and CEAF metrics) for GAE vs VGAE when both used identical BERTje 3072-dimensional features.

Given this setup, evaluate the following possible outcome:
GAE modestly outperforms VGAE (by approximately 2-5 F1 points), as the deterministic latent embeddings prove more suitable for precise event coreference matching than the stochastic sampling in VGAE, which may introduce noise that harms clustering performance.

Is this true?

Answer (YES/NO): NO